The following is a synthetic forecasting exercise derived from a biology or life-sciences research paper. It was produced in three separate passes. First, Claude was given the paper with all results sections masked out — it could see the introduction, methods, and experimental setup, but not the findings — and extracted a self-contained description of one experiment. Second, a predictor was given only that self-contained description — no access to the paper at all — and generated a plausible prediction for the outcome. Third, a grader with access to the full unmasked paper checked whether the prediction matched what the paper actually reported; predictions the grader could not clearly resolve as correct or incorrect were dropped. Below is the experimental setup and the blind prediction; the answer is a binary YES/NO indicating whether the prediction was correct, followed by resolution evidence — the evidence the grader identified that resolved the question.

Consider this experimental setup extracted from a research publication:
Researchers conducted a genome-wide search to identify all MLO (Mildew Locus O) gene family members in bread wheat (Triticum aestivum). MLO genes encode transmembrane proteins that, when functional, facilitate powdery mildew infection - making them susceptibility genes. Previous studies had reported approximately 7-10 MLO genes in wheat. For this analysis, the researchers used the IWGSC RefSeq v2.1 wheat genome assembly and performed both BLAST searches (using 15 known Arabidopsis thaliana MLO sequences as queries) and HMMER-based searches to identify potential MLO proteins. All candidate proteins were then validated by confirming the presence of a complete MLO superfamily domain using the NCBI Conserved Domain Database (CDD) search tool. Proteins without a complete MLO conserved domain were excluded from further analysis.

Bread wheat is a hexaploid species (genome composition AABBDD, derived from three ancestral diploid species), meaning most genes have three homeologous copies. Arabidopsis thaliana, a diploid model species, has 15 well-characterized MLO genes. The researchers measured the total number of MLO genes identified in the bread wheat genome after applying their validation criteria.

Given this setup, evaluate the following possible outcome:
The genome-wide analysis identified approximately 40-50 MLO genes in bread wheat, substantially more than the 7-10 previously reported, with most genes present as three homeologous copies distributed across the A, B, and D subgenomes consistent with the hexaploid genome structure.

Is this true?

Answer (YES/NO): YES